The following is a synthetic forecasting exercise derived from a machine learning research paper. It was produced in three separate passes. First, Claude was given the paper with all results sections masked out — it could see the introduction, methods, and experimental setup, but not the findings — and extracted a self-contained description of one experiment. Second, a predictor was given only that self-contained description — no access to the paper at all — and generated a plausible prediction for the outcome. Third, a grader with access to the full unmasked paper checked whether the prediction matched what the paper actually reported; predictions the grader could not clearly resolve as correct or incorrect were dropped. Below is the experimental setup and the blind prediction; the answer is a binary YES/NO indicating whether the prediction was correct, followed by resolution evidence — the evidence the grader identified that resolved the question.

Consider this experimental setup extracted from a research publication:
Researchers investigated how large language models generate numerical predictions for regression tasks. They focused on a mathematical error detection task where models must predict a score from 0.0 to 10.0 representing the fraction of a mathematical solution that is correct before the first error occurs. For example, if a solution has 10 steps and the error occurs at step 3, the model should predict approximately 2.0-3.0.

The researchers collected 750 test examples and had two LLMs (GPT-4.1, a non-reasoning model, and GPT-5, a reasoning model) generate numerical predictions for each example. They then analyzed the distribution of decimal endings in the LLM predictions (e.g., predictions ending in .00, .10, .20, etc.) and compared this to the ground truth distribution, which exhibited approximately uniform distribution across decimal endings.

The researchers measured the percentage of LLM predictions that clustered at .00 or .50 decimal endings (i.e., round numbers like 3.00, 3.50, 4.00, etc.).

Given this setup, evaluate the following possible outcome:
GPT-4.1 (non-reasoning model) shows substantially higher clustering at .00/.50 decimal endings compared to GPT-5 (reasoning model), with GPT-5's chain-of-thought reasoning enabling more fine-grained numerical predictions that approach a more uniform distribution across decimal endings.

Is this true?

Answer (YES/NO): NO